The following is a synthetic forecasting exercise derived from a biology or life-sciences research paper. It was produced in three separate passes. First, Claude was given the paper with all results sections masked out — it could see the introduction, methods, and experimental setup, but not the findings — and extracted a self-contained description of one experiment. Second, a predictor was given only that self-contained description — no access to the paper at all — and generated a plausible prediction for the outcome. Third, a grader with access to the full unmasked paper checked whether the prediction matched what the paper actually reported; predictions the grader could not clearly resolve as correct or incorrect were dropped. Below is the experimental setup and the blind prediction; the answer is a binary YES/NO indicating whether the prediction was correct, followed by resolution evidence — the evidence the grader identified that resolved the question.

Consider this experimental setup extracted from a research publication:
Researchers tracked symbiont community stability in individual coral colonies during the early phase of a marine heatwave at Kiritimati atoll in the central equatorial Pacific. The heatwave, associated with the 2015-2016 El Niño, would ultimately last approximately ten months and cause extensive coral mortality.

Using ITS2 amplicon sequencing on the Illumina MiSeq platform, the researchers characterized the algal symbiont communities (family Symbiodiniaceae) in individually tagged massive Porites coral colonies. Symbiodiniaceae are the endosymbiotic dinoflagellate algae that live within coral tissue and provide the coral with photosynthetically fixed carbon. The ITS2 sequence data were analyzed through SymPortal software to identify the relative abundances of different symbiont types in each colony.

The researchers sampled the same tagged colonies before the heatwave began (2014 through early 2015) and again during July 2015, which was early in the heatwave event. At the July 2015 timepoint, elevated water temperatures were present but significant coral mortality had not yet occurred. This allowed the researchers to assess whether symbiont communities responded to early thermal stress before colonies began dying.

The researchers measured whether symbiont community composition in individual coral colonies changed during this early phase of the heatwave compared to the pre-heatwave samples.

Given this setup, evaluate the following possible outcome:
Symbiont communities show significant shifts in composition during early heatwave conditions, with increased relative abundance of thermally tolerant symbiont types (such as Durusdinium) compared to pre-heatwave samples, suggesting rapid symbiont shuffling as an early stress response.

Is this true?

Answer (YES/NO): NO